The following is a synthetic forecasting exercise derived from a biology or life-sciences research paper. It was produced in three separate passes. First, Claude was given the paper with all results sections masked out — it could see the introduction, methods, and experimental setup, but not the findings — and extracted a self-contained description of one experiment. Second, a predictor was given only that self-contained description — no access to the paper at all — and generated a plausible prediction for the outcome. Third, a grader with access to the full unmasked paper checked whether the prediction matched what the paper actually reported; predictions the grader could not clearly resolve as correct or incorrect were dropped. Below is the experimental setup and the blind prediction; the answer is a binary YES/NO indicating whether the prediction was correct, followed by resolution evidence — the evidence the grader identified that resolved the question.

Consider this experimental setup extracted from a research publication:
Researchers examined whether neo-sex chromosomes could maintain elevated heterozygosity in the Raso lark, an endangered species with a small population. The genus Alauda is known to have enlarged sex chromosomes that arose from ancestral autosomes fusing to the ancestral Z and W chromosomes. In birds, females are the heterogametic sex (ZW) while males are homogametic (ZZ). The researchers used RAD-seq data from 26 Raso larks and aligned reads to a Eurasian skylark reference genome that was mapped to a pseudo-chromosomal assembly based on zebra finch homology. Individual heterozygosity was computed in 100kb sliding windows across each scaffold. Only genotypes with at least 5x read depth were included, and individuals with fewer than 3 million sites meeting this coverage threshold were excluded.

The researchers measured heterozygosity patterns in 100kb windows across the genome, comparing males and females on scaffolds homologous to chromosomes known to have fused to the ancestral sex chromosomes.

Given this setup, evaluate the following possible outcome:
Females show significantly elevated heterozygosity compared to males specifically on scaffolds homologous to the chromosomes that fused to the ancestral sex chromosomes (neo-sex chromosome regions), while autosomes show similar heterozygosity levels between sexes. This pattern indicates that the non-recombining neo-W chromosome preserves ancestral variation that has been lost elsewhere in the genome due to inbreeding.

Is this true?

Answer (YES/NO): YES